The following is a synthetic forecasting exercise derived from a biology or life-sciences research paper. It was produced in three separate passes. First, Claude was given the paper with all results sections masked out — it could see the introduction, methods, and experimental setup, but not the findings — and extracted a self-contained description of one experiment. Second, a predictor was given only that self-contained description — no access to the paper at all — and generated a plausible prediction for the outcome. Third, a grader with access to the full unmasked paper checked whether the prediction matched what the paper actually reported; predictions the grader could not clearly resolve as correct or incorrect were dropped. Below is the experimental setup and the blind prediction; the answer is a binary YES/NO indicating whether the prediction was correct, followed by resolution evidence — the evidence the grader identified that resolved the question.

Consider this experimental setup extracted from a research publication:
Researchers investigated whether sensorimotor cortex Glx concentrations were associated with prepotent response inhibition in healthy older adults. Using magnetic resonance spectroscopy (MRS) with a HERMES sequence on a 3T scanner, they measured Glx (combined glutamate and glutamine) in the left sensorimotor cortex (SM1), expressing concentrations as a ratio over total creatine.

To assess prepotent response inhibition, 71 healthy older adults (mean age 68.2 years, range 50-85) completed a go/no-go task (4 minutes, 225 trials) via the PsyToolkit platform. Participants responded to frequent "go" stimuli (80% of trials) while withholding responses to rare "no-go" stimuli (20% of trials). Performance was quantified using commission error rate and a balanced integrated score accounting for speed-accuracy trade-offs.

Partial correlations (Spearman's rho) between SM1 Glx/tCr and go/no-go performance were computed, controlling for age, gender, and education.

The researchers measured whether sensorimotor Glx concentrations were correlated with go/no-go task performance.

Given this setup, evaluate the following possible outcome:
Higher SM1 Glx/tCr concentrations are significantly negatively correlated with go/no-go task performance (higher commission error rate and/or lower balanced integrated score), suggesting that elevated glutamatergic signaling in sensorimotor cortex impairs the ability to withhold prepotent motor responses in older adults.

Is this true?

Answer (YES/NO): NO